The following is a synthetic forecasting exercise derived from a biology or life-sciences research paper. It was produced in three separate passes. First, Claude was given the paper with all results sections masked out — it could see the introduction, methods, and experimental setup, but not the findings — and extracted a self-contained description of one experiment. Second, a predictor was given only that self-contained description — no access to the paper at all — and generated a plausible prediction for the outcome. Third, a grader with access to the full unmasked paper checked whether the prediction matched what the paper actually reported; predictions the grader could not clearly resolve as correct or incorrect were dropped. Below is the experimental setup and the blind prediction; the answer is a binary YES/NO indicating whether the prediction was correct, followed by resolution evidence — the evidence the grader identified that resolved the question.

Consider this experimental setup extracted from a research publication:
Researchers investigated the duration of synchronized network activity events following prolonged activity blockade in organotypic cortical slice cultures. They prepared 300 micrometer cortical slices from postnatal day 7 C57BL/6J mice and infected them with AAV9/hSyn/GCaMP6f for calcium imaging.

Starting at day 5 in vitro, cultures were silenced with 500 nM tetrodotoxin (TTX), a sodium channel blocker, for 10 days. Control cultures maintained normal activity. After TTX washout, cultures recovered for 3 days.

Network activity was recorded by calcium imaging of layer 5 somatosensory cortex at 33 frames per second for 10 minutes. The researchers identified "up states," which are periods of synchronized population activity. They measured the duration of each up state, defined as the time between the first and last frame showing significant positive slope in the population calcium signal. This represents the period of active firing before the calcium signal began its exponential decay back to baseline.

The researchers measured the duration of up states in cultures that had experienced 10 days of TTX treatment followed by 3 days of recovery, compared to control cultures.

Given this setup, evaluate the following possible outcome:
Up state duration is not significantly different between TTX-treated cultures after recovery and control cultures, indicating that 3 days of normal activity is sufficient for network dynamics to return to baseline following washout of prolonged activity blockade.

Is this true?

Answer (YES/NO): NO